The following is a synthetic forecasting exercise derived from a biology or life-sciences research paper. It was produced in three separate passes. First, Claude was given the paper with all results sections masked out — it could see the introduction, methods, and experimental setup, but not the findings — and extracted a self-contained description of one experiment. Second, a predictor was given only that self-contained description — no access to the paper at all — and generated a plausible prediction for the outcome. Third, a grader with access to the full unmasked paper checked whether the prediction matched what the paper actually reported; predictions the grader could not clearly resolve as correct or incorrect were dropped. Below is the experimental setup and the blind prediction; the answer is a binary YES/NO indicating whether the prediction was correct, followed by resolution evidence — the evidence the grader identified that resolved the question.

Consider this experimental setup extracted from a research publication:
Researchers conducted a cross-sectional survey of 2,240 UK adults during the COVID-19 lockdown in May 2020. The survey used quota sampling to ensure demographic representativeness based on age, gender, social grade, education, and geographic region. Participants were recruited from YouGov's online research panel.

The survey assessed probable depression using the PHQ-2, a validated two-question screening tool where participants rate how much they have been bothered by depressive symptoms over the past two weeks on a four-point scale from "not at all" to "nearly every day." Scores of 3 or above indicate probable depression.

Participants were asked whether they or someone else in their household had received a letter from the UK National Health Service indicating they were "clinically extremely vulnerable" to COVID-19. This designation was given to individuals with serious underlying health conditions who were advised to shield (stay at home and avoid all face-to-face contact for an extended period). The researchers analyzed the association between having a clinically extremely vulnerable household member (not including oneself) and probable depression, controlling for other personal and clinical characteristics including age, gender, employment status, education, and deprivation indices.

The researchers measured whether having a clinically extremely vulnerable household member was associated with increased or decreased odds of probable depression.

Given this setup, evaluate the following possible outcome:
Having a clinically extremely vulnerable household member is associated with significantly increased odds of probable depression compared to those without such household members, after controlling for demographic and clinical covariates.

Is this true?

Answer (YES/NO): NO